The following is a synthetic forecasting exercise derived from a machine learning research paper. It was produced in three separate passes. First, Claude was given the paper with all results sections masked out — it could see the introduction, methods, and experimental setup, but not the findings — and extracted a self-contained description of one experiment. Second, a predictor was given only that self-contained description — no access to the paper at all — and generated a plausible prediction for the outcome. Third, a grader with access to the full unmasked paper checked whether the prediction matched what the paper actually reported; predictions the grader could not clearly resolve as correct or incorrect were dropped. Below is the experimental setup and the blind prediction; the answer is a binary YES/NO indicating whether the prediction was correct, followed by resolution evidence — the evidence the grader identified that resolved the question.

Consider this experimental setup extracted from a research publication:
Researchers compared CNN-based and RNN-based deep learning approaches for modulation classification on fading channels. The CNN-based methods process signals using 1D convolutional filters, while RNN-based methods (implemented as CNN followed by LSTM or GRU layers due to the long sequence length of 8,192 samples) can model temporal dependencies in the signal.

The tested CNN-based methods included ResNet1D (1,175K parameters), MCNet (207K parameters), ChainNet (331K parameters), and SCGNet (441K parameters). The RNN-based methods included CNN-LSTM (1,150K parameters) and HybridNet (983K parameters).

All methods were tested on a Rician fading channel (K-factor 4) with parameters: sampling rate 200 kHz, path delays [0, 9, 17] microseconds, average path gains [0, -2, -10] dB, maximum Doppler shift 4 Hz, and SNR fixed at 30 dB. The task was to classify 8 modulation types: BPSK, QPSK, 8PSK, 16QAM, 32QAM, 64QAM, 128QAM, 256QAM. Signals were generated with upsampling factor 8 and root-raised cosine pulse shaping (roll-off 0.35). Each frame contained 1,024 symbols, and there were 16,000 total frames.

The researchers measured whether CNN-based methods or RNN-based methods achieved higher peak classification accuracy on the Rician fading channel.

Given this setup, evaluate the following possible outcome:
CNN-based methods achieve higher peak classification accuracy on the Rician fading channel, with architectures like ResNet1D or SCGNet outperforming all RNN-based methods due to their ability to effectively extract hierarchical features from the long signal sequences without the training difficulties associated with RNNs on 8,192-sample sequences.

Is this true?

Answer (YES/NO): NO